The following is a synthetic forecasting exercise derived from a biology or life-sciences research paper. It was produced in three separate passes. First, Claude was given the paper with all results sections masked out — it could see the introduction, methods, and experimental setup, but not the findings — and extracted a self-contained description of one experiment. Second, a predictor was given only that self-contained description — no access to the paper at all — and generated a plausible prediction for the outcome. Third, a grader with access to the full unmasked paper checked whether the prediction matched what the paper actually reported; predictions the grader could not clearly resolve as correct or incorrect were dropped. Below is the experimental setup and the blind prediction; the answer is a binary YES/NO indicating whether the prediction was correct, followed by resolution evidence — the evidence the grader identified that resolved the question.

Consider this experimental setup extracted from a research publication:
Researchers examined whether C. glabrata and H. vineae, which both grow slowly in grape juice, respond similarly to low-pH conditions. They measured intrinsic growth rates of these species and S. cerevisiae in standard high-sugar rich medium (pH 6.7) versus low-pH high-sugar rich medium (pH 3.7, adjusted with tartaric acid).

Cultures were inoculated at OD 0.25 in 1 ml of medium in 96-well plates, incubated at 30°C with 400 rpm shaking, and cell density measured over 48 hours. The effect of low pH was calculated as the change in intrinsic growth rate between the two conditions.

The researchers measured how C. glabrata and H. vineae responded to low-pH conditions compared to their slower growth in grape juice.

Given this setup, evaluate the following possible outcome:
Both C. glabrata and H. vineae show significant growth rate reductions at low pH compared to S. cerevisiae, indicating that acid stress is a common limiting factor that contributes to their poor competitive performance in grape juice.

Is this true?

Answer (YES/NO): NO